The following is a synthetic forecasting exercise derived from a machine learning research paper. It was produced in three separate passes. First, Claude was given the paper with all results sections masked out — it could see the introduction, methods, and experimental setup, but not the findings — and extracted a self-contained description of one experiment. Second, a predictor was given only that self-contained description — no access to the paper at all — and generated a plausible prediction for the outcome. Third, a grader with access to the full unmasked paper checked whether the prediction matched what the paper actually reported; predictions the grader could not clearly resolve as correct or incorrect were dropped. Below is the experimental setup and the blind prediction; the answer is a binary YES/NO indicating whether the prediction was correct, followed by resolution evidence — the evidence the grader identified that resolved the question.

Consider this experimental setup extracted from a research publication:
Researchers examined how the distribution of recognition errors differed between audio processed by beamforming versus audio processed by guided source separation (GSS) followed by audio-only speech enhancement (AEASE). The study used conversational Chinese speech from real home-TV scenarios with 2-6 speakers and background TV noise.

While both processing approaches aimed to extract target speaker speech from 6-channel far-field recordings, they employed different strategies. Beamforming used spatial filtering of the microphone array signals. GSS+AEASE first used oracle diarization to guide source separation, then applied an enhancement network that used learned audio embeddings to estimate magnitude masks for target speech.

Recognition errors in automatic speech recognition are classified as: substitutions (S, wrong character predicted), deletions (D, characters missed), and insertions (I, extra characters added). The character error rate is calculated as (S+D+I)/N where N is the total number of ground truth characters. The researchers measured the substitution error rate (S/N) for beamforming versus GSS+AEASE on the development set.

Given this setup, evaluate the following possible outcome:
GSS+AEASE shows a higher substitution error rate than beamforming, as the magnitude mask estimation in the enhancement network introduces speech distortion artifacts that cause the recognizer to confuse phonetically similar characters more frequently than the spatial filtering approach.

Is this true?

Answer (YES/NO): NO